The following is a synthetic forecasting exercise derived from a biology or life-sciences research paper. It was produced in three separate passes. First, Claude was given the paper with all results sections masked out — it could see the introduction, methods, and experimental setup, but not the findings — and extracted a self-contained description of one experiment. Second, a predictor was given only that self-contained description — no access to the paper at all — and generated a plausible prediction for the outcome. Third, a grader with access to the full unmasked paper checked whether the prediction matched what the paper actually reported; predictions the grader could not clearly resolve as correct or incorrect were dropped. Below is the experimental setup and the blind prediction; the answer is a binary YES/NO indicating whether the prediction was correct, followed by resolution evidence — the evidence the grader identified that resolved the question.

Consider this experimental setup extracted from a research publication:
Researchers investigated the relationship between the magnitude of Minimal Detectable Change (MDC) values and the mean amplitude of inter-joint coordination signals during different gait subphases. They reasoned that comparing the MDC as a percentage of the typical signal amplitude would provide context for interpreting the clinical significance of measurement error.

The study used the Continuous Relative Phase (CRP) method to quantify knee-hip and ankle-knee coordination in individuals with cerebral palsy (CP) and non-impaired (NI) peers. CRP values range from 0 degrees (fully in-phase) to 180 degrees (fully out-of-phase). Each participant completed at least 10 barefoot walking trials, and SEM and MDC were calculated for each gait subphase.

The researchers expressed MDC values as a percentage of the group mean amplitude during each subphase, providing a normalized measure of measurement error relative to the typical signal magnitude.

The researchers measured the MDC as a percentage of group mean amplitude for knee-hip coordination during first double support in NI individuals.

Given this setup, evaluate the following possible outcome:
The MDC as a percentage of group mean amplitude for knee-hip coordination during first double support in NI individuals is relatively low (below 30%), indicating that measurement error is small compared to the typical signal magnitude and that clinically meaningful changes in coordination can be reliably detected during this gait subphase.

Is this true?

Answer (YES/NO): NO